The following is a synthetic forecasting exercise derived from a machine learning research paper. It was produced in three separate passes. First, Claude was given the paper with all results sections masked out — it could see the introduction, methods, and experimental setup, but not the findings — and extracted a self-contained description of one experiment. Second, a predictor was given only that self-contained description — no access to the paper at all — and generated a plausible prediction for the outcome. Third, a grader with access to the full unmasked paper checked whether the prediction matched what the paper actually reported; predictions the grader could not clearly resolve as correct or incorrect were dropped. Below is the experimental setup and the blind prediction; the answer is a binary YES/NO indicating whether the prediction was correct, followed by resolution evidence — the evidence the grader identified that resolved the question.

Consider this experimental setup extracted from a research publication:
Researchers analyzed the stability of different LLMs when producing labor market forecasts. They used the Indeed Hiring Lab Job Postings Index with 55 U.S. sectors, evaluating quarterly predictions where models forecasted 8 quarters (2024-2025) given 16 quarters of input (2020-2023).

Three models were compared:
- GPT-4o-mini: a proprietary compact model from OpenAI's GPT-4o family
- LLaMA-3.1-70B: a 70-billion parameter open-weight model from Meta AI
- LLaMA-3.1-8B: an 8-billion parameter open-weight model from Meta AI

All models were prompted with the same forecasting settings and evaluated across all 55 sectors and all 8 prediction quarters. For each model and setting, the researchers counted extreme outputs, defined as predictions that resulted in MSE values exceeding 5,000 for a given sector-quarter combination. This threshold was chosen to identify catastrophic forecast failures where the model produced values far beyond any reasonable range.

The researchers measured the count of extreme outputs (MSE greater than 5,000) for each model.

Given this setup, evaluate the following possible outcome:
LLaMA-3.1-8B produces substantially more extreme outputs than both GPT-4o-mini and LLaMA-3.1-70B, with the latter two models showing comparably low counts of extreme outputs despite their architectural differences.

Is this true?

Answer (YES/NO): NO